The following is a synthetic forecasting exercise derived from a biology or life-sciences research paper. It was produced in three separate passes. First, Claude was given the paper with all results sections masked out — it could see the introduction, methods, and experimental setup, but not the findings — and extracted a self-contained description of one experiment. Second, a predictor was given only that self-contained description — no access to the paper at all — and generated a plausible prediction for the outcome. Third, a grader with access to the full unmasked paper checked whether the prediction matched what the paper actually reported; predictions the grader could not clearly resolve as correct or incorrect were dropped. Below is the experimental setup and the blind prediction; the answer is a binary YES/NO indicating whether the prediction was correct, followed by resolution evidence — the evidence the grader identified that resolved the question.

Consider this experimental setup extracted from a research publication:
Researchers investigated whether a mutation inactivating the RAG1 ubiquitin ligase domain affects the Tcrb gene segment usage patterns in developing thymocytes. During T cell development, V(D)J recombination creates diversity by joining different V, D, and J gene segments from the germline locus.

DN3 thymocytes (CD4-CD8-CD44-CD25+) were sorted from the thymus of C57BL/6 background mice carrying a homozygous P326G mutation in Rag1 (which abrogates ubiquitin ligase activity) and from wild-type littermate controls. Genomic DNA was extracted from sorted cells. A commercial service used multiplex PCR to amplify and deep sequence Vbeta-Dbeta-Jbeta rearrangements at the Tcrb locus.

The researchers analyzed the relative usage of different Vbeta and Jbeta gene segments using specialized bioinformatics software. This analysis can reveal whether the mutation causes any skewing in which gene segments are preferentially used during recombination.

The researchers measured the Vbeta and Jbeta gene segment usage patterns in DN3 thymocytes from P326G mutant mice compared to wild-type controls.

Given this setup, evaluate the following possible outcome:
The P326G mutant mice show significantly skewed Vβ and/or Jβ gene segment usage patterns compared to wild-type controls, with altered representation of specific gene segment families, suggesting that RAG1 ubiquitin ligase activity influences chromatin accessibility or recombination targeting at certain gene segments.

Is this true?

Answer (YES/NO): NO